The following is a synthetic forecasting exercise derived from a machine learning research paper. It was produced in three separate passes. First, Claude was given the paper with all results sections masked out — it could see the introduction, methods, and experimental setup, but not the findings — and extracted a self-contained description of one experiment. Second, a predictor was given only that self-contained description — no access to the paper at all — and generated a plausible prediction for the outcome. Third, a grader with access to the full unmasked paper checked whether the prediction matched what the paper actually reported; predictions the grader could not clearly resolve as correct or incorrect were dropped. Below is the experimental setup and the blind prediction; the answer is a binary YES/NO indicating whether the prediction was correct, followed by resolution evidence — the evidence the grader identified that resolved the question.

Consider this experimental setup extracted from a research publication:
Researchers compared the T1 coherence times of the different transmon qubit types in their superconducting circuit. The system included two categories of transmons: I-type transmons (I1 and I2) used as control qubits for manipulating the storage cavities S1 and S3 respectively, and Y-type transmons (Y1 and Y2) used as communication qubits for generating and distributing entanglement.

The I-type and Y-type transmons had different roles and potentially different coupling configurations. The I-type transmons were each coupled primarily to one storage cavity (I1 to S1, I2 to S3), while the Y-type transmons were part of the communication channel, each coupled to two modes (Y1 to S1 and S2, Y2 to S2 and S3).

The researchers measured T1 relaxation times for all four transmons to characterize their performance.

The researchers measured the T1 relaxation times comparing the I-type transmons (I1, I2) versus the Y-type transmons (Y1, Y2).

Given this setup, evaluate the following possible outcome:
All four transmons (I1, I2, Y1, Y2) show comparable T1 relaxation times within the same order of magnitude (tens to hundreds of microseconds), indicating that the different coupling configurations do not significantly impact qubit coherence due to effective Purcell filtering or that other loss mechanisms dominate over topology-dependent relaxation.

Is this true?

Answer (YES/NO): YES